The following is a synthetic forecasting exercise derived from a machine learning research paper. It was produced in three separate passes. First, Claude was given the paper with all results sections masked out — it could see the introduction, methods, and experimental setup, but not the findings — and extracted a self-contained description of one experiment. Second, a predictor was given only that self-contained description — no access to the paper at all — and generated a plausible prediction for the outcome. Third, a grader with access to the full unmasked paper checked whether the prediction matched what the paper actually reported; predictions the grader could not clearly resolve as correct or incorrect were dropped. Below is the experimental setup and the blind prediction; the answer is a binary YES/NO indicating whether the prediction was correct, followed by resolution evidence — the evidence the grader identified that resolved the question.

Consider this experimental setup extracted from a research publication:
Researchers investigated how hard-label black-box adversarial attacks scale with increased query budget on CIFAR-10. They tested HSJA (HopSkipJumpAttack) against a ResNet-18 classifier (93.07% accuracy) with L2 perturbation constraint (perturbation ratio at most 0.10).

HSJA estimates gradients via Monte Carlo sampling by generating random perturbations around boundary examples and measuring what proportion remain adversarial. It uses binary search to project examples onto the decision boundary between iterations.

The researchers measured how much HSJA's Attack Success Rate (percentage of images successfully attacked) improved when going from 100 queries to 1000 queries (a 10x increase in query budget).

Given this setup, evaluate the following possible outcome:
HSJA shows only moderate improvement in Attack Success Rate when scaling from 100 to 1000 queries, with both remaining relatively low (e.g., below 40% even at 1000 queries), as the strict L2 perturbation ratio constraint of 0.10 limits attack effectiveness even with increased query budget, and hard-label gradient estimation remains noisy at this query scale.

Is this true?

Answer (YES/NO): NO